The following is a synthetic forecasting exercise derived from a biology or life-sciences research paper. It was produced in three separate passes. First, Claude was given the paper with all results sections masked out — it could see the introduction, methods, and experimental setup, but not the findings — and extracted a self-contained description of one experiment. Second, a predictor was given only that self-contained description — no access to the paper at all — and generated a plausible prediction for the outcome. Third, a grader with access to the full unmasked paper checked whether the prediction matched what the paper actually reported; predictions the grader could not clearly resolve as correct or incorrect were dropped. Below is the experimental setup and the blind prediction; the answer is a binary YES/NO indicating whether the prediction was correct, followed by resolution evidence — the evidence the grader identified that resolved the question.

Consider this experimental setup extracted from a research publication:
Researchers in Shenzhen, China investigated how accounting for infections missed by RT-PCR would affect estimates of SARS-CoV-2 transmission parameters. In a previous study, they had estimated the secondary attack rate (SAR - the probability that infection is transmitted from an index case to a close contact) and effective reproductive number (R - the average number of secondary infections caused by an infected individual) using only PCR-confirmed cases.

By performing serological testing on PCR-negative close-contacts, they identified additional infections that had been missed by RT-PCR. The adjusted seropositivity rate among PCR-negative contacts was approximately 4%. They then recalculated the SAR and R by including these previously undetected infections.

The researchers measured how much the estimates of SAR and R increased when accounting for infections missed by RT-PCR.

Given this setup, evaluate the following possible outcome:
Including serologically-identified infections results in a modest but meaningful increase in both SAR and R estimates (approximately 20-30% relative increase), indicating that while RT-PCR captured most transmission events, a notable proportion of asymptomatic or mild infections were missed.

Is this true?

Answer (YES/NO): NO